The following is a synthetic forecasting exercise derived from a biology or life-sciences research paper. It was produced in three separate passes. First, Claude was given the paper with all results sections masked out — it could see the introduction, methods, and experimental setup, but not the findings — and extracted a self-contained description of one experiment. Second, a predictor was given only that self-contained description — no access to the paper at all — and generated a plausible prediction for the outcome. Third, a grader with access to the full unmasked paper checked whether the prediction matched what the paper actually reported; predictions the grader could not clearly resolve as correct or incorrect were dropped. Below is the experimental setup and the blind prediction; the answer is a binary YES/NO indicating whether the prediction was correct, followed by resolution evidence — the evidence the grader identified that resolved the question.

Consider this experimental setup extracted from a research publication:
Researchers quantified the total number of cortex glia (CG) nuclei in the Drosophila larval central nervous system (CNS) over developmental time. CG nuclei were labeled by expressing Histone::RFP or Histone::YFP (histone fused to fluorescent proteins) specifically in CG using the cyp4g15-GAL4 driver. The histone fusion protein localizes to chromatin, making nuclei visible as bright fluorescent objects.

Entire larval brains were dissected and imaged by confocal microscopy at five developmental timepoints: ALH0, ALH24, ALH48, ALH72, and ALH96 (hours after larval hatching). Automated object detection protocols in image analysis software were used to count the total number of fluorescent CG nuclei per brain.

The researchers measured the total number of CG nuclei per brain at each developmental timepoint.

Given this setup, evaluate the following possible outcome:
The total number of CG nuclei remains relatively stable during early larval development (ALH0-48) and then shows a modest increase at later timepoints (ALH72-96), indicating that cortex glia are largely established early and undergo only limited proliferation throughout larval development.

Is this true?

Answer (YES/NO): NO